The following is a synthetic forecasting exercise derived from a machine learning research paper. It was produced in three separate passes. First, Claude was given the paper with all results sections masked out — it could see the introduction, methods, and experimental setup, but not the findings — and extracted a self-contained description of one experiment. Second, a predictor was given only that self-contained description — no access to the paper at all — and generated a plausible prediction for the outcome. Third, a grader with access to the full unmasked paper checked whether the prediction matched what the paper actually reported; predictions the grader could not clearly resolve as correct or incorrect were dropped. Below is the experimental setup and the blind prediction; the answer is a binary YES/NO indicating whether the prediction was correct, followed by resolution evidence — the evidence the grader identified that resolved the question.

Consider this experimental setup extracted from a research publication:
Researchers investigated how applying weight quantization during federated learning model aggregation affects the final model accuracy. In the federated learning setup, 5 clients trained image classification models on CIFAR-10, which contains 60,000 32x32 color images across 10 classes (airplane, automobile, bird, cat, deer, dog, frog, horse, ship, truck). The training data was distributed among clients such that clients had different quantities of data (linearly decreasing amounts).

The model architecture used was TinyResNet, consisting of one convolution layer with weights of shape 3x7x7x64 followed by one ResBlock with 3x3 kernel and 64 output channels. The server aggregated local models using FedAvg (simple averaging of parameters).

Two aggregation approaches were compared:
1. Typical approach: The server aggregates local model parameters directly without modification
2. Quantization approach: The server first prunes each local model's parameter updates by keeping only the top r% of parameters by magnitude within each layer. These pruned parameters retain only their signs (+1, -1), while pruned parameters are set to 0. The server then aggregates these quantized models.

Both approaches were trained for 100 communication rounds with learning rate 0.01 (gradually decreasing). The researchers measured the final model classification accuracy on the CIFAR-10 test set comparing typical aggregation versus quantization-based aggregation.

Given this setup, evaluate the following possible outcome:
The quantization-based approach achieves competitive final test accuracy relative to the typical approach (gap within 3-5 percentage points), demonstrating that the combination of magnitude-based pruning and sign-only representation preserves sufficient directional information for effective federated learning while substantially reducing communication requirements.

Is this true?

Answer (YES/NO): NO